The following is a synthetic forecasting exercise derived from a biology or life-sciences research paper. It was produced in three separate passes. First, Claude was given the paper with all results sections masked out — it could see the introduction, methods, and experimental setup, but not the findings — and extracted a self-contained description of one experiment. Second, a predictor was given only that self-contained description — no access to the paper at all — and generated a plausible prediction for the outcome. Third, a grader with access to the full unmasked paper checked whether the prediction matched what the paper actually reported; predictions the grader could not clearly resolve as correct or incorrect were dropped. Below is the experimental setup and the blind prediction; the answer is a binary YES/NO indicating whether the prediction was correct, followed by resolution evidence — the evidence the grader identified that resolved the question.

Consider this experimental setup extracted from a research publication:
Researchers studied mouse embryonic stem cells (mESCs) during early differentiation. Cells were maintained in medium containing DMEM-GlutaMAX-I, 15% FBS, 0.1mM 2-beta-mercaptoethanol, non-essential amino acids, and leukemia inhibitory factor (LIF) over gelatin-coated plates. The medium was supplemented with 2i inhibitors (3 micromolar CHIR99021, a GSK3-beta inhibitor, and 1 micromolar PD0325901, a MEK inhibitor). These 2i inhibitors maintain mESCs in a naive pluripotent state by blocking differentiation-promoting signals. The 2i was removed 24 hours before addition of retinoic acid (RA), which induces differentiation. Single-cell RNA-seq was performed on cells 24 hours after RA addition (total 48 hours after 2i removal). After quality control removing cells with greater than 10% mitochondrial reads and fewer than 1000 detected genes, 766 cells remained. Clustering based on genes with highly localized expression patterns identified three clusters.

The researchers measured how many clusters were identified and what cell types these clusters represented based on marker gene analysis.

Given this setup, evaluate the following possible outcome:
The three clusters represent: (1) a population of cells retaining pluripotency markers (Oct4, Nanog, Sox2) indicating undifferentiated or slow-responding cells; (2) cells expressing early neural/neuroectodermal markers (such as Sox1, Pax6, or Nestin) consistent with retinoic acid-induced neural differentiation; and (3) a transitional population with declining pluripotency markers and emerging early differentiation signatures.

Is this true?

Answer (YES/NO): NO